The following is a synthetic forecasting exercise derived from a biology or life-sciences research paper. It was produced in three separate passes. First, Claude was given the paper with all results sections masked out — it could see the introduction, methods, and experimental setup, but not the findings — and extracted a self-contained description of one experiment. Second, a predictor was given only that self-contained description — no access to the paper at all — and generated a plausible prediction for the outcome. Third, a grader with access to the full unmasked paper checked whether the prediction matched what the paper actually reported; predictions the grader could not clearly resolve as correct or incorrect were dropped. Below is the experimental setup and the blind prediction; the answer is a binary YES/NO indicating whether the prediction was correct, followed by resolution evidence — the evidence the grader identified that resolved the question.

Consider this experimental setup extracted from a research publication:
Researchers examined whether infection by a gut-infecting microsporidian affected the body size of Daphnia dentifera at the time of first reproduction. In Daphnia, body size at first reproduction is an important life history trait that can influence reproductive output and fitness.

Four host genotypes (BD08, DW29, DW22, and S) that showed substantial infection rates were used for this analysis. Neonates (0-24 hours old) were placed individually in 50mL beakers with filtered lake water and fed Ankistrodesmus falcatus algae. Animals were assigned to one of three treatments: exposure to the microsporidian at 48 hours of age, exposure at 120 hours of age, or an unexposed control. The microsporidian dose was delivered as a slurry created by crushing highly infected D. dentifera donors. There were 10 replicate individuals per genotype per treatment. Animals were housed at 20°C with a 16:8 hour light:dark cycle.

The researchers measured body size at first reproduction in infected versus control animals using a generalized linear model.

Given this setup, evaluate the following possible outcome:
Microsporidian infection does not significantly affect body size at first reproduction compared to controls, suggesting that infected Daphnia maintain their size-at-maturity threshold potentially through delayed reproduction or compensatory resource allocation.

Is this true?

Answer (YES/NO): YES